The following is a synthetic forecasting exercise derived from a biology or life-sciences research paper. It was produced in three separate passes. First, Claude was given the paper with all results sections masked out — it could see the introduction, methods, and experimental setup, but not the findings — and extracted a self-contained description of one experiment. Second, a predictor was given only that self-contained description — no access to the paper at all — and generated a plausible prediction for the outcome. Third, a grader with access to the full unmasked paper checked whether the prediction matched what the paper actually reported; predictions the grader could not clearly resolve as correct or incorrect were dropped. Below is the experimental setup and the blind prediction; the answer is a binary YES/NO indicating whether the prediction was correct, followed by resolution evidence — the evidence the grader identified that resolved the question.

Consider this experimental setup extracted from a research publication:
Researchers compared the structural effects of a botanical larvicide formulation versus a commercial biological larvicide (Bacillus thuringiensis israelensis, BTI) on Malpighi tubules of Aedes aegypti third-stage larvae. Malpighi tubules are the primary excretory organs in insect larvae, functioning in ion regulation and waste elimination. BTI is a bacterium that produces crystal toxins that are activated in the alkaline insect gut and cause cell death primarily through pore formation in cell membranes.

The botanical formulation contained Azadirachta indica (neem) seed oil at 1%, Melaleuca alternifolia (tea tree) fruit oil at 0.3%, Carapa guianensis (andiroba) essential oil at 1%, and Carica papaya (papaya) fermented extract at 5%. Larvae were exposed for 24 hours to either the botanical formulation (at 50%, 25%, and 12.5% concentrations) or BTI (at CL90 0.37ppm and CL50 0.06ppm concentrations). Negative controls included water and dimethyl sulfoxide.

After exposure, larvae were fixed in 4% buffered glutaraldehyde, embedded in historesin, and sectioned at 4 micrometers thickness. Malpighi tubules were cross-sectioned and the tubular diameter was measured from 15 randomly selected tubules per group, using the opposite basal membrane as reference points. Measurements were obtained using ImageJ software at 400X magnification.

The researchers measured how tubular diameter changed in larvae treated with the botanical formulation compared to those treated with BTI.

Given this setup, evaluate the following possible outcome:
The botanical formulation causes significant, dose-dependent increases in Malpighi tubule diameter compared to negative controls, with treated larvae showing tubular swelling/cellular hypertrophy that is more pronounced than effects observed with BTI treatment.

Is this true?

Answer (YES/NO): NO